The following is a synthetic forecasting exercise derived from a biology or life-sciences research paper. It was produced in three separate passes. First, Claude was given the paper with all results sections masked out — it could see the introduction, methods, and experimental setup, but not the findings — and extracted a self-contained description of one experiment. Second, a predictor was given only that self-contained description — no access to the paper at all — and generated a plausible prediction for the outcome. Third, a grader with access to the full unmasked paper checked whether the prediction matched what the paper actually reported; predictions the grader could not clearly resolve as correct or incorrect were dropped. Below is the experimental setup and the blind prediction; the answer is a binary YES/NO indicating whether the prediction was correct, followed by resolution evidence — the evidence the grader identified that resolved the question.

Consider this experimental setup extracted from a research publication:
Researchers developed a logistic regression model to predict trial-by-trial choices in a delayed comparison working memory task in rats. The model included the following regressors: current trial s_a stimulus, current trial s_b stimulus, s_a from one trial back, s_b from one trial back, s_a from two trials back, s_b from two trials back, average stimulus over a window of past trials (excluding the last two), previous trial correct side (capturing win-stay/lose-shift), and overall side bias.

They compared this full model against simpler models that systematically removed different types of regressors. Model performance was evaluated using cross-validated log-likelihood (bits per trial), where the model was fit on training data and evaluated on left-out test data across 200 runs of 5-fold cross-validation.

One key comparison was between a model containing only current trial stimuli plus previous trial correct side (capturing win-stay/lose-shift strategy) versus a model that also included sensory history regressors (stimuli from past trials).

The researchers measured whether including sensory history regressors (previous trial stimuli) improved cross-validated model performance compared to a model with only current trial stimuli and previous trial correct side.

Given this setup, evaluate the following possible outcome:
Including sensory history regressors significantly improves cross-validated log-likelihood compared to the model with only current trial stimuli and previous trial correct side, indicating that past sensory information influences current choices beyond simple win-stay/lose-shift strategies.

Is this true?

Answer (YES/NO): YES